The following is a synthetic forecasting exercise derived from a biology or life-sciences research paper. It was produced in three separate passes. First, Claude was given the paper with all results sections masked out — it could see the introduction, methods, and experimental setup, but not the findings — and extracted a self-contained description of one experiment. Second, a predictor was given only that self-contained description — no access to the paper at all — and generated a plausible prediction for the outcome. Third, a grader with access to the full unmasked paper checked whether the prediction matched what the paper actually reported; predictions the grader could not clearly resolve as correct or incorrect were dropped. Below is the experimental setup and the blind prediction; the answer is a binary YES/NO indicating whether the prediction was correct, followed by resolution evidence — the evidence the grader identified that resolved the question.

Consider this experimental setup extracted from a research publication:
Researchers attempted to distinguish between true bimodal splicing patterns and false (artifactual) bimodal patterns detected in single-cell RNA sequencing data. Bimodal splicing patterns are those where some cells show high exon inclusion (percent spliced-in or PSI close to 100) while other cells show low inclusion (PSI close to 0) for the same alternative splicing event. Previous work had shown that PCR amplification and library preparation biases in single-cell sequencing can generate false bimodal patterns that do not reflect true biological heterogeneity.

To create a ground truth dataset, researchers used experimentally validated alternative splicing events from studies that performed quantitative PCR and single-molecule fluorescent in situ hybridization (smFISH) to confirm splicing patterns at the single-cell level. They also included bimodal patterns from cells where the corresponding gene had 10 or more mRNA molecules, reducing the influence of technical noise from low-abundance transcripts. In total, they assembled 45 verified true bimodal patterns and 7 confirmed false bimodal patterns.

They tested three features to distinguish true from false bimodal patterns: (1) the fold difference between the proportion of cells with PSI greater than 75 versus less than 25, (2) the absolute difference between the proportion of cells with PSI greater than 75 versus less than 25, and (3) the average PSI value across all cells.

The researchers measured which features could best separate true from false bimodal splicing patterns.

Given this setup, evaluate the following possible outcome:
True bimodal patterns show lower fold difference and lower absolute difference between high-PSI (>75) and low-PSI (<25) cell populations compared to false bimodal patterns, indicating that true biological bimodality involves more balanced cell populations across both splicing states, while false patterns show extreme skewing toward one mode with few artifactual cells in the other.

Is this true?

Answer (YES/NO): YES